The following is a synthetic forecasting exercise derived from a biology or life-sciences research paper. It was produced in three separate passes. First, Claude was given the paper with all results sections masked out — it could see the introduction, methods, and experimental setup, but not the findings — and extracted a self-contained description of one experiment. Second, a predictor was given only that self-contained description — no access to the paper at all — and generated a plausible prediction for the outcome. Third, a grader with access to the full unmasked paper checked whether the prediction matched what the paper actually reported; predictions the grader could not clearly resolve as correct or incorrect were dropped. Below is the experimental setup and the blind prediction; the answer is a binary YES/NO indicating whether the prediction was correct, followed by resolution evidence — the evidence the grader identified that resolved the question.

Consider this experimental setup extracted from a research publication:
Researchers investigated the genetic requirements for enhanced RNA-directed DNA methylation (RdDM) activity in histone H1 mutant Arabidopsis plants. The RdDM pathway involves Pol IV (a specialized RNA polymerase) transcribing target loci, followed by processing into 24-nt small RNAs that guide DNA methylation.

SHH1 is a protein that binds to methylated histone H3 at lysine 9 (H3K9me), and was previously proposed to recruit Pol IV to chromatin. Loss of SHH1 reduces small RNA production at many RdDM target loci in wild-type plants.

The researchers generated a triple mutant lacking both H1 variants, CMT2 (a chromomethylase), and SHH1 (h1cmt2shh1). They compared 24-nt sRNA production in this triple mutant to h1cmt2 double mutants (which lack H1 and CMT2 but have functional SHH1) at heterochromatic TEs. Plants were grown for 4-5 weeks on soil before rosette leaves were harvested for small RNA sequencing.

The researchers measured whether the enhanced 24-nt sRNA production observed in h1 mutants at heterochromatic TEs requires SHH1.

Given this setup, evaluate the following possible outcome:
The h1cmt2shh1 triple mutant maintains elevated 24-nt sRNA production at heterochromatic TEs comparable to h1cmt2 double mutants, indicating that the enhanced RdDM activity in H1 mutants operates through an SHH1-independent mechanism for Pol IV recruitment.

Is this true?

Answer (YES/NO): YES